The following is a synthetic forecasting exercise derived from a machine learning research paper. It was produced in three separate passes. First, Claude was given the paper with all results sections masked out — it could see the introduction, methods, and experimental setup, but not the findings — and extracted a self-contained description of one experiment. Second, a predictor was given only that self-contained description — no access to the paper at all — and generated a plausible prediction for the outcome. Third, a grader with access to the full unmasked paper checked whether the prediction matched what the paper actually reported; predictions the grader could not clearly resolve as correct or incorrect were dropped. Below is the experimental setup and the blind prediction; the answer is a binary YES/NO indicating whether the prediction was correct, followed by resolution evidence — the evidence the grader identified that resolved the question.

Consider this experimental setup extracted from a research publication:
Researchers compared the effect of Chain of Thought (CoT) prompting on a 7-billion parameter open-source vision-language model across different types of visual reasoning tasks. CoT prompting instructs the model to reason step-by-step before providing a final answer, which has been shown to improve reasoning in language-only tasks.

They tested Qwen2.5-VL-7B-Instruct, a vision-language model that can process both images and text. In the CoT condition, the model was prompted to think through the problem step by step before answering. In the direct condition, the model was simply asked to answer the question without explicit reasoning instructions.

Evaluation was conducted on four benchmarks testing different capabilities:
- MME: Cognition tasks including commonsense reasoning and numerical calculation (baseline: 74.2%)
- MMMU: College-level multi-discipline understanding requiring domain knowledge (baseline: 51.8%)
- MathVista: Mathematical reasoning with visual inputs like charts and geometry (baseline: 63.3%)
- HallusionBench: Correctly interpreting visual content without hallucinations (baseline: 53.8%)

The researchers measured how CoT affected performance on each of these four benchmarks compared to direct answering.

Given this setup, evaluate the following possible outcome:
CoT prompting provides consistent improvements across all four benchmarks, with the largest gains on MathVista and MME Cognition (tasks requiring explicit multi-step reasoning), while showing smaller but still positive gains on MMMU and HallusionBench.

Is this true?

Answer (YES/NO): NO